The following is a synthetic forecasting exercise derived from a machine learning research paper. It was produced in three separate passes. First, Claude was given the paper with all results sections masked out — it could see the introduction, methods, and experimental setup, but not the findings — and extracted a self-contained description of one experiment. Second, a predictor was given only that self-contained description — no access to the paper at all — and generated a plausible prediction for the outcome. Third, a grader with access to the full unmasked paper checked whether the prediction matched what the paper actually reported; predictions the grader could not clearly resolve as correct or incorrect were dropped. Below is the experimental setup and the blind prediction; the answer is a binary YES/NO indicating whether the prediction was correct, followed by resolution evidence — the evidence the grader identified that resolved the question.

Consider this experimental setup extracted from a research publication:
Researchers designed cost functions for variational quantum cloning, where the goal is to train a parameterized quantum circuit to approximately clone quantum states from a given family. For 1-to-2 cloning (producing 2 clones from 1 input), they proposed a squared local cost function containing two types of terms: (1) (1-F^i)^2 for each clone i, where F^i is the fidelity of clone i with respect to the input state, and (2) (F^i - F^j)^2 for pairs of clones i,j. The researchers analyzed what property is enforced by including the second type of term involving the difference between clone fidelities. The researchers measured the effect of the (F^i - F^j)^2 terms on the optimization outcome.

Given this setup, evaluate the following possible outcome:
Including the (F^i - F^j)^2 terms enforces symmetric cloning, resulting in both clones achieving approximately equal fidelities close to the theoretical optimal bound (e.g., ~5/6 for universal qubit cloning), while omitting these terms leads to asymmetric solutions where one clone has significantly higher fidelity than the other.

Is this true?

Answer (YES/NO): YES